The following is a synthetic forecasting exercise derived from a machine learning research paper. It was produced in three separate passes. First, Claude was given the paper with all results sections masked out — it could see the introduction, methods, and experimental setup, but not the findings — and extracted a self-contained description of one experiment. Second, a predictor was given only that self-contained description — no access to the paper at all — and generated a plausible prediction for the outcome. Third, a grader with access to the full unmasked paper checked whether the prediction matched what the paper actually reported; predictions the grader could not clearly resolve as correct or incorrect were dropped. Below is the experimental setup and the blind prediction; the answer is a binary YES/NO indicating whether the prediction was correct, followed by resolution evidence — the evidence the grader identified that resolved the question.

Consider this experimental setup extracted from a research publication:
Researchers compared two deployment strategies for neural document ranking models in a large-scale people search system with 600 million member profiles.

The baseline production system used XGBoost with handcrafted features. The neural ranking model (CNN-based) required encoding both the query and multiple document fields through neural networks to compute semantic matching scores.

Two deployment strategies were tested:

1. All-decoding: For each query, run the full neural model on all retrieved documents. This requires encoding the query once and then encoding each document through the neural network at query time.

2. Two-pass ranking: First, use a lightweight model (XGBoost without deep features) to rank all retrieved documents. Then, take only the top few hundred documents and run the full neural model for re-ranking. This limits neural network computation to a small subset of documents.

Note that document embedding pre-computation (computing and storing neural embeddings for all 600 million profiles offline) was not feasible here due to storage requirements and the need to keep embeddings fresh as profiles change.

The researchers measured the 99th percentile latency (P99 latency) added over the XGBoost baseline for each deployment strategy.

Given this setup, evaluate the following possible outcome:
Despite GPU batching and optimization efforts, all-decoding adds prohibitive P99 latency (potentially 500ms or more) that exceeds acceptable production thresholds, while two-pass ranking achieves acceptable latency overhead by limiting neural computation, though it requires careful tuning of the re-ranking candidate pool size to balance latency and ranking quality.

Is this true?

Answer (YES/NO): NO